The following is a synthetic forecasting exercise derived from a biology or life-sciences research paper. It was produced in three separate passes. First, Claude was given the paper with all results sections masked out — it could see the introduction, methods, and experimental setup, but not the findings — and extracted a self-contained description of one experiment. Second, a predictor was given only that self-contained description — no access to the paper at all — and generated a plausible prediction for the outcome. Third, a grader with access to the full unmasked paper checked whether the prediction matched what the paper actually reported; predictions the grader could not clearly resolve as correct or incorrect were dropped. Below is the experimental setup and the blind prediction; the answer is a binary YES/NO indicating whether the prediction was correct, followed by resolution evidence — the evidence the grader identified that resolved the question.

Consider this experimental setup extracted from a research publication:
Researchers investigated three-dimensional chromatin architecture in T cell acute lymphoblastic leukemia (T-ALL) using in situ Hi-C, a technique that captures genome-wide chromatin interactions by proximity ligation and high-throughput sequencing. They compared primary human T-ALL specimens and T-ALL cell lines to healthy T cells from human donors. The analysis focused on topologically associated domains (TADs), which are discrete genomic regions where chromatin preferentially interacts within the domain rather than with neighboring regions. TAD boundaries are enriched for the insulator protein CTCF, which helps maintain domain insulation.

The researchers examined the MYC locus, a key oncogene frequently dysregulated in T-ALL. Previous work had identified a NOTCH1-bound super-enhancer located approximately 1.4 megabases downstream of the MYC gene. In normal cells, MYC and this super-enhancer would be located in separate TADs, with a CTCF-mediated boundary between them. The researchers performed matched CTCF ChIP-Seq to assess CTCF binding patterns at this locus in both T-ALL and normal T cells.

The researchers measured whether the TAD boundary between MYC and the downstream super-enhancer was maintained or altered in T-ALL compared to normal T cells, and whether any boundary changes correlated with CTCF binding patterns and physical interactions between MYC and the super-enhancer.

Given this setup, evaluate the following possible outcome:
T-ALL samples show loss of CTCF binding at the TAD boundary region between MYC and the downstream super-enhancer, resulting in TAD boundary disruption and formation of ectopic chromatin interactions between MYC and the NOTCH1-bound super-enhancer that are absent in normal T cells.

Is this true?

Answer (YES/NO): YES